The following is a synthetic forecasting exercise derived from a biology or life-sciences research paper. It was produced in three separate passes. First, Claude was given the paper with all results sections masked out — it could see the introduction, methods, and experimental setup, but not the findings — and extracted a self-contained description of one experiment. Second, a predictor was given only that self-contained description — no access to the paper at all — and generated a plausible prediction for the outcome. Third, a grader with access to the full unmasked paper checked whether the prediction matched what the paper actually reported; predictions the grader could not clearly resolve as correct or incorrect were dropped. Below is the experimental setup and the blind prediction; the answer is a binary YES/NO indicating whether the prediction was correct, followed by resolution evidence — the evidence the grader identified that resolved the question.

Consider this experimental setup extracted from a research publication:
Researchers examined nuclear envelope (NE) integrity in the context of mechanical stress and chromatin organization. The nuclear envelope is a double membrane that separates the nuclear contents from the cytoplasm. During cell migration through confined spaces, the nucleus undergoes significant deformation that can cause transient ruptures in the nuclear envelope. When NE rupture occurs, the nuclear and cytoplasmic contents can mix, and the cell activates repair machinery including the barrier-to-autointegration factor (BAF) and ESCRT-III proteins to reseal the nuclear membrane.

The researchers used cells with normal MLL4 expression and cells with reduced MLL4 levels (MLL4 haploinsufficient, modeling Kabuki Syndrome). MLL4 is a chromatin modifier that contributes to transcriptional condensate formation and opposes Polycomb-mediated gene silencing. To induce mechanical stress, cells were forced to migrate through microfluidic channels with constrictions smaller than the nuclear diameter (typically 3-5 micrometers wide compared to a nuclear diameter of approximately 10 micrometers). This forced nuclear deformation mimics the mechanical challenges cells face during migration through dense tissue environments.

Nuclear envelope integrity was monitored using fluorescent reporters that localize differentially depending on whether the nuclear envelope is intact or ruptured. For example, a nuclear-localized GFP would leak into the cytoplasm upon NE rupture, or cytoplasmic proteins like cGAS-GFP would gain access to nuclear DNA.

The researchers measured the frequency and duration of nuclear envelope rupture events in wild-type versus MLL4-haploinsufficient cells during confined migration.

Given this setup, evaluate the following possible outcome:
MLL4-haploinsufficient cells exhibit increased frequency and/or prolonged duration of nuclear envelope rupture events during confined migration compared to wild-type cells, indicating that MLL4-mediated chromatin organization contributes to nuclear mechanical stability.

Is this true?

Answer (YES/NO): YES